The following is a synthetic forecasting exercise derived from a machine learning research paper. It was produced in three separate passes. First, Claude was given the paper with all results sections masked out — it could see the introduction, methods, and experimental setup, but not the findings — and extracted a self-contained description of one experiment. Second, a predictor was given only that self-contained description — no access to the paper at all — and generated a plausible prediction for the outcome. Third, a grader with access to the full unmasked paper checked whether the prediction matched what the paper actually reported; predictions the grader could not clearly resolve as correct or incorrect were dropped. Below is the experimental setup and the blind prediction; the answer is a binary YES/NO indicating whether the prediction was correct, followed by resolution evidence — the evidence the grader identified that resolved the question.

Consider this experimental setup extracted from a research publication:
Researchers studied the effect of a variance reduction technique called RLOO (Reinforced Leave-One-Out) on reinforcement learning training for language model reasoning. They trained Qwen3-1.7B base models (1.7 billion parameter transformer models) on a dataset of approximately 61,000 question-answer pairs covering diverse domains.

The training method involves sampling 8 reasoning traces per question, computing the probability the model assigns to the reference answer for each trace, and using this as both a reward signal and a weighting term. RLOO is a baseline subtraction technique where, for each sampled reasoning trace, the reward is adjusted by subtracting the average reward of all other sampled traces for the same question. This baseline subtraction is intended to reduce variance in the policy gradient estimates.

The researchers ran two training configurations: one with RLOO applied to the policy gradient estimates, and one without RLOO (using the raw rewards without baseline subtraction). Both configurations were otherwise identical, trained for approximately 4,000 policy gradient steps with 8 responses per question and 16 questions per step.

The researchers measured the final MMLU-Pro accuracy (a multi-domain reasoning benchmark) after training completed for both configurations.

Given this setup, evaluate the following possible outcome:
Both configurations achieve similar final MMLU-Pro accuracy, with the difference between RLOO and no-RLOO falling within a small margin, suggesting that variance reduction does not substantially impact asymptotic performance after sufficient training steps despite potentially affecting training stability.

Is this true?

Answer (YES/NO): NO